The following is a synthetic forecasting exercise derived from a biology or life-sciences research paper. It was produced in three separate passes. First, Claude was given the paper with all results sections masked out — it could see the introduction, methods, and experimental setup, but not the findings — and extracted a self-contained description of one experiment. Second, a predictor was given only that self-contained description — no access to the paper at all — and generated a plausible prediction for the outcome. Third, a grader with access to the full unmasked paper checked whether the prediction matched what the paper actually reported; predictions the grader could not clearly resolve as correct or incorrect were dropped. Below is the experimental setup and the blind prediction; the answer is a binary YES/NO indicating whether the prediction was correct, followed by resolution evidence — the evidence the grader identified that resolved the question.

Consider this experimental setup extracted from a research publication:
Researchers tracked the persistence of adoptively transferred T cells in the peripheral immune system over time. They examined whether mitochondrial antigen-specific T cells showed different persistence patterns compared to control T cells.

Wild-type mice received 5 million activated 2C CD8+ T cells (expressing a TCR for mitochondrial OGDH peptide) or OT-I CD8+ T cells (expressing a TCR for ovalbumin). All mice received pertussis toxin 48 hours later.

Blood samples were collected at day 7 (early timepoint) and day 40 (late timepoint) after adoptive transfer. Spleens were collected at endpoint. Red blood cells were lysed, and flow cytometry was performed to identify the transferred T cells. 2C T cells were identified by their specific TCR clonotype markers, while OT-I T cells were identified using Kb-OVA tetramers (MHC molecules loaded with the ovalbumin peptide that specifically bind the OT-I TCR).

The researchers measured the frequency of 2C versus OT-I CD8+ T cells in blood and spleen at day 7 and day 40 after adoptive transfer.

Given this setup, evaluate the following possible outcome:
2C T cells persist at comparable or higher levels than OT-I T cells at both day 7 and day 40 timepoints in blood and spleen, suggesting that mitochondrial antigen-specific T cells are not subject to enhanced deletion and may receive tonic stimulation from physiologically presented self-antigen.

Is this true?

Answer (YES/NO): YES